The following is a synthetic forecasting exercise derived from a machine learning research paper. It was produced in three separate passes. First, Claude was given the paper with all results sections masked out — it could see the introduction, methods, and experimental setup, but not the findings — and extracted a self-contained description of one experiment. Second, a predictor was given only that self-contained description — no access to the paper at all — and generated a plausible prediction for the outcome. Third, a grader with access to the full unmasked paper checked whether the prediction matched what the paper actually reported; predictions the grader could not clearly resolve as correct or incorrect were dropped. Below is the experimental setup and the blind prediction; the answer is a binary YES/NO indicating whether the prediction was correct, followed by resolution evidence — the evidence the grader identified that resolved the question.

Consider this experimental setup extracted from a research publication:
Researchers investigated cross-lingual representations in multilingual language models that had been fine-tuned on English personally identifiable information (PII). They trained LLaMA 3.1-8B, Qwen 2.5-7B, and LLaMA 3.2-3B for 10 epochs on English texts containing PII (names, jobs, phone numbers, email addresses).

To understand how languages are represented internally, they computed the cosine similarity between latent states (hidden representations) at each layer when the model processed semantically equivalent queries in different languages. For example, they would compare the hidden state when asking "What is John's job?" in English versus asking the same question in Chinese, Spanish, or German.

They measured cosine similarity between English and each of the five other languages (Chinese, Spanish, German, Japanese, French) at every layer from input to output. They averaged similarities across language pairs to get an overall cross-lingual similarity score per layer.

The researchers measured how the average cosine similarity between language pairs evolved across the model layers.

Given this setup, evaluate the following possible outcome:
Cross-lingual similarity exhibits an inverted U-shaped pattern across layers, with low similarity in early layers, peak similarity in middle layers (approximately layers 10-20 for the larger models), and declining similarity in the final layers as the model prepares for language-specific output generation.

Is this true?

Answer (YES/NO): YES